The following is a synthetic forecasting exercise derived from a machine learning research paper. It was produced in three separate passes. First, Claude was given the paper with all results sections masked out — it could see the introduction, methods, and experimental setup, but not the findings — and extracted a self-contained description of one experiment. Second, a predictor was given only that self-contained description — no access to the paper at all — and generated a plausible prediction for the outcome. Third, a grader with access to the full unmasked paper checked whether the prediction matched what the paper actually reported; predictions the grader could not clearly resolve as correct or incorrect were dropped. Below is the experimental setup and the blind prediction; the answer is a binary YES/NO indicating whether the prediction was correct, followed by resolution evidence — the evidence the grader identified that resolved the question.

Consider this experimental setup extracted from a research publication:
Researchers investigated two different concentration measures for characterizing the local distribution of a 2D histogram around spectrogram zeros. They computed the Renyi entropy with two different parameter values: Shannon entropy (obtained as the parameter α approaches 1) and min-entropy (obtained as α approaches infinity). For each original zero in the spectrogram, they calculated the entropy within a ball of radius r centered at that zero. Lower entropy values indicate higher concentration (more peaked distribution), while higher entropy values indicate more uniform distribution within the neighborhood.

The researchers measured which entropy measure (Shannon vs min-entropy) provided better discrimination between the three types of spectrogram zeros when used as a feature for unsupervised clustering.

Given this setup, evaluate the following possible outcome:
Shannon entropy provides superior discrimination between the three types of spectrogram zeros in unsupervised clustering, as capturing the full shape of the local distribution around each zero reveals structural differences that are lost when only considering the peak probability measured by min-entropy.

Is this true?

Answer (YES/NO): YES